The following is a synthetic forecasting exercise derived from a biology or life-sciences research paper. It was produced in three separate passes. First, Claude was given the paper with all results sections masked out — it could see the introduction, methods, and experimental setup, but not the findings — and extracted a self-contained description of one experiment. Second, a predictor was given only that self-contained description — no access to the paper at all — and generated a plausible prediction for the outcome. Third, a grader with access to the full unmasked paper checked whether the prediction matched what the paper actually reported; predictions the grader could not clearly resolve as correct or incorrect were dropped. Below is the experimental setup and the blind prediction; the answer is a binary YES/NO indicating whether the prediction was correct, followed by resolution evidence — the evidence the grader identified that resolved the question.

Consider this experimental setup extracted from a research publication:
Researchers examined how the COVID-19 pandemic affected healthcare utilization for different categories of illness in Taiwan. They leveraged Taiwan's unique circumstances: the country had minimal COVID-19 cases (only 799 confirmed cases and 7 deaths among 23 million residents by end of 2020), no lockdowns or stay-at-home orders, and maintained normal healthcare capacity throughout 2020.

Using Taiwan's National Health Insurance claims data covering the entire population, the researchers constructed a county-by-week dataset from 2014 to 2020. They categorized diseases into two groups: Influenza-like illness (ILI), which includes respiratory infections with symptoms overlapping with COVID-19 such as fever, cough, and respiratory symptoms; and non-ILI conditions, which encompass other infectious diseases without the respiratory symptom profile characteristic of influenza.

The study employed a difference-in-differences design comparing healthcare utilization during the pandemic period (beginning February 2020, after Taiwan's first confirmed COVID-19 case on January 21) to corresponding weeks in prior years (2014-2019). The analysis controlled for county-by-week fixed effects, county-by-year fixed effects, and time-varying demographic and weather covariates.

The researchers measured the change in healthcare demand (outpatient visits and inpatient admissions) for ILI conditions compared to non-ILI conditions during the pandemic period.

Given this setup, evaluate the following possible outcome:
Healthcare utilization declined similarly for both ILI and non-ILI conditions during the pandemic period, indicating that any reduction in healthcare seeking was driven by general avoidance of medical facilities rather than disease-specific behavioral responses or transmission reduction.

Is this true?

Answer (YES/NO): NO